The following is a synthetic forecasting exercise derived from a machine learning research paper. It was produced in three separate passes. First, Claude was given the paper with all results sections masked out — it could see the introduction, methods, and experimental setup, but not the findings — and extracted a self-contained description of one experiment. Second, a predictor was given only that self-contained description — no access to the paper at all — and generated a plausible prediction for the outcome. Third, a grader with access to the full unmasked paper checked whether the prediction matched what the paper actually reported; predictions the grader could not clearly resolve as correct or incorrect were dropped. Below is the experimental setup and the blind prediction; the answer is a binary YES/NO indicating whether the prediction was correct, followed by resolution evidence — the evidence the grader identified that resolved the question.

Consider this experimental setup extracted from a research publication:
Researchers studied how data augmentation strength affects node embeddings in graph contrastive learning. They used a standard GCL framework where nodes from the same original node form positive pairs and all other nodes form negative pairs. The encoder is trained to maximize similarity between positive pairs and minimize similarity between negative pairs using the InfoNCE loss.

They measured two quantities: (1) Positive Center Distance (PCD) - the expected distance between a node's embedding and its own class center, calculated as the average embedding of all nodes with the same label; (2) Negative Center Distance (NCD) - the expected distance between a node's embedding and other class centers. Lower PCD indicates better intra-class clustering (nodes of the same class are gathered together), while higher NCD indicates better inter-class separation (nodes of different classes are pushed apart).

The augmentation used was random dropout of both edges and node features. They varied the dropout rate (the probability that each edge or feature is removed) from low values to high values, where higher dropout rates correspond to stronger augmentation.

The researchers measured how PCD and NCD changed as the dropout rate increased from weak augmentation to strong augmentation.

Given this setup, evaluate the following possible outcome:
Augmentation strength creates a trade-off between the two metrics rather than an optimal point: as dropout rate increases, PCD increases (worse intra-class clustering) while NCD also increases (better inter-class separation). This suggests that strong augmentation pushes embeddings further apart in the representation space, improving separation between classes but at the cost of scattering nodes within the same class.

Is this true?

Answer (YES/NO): YES